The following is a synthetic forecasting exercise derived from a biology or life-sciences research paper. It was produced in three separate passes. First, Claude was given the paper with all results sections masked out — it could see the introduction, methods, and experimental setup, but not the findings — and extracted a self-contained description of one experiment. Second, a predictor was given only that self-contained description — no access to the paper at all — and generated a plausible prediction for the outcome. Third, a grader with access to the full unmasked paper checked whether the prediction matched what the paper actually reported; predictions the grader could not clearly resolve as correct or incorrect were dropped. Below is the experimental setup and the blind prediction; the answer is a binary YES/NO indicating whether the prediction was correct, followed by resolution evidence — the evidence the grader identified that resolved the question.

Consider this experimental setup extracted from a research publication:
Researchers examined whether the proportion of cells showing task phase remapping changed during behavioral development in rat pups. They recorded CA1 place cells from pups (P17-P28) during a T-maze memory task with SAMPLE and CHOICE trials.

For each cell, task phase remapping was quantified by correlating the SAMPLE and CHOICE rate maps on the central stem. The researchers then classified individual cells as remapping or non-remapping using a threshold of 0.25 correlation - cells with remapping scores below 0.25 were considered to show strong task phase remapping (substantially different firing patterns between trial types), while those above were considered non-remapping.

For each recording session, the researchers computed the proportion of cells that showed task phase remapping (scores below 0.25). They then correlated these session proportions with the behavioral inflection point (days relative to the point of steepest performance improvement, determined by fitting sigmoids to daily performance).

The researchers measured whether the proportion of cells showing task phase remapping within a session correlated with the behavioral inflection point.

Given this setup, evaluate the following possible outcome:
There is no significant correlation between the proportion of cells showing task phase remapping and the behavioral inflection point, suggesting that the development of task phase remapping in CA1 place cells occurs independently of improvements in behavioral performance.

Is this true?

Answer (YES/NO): NO